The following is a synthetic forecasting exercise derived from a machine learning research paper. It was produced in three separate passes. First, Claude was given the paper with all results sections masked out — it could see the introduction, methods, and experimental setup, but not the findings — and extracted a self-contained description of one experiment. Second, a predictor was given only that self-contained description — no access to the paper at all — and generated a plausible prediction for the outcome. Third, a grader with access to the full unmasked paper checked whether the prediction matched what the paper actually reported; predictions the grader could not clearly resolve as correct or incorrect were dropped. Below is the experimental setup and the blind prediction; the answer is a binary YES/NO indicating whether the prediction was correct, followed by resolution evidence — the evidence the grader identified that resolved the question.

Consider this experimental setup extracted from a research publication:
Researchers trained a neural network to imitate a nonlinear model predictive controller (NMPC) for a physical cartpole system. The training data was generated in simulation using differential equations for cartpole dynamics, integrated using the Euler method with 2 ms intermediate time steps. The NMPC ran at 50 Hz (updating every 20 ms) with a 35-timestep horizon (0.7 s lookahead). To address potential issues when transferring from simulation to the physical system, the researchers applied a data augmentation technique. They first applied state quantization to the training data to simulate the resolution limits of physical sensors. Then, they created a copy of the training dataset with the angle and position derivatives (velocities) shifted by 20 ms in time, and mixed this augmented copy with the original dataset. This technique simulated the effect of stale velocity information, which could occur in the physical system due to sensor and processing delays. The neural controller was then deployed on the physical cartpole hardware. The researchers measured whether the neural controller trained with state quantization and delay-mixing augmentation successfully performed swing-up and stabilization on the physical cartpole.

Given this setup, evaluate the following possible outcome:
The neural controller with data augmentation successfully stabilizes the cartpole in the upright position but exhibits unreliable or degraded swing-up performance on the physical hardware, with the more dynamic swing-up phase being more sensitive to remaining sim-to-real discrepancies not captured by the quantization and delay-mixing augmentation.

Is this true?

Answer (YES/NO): NO